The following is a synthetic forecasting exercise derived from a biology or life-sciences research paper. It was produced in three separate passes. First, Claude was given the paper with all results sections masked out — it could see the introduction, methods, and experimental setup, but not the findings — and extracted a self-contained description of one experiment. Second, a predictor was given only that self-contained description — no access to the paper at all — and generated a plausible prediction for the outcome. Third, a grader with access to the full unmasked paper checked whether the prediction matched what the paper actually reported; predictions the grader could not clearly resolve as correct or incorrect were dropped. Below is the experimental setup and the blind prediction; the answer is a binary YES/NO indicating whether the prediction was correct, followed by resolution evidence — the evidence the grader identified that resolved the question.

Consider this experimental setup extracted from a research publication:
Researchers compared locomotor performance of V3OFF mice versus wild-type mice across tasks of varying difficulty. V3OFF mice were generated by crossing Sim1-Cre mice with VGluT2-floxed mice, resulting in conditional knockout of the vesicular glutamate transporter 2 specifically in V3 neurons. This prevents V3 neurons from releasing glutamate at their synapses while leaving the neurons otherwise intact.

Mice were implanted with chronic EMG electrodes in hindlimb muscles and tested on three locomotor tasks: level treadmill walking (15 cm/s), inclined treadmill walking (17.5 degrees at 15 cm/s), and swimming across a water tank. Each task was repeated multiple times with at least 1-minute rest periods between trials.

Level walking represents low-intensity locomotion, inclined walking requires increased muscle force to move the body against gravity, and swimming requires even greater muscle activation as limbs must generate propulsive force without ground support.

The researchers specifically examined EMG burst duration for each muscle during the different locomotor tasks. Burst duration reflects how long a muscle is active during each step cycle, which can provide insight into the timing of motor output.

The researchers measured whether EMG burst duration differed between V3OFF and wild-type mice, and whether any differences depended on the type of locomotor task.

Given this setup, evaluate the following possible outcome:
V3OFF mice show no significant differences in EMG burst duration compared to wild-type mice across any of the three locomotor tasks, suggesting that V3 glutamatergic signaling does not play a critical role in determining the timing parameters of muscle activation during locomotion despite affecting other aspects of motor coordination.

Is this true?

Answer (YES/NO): NO